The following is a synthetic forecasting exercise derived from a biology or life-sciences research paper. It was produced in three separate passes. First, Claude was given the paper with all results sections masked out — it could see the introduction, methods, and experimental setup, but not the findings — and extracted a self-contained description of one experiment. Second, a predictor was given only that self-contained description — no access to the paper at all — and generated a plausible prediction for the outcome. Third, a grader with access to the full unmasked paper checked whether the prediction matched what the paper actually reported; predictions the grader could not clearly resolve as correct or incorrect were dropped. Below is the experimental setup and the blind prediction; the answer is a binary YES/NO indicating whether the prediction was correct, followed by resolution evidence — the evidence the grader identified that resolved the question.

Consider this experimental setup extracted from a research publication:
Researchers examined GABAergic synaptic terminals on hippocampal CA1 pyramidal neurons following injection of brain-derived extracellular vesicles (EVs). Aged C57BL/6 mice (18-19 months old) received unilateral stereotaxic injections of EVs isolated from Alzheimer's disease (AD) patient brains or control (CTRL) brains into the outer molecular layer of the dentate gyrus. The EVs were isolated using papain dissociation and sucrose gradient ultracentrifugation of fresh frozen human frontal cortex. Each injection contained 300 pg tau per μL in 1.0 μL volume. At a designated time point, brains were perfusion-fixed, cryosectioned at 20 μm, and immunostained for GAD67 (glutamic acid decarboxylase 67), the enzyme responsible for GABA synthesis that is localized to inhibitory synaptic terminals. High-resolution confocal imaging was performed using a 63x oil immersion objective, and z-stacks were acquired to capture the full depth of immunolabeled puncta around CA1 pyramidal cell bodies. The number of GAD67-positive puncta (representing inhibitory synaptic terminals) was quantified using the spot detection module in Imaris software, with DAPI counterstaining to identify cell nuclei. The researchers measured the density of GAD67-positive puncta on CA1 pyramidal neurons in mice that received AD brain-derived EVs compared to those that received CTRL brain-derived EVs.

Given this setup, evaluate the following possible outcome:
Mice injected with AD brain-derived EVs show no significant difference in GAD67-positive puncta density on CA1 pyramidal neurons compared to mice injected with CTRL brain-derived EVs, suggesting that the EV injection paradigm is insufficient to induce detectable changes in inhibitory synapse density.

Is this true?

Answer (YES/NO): NO